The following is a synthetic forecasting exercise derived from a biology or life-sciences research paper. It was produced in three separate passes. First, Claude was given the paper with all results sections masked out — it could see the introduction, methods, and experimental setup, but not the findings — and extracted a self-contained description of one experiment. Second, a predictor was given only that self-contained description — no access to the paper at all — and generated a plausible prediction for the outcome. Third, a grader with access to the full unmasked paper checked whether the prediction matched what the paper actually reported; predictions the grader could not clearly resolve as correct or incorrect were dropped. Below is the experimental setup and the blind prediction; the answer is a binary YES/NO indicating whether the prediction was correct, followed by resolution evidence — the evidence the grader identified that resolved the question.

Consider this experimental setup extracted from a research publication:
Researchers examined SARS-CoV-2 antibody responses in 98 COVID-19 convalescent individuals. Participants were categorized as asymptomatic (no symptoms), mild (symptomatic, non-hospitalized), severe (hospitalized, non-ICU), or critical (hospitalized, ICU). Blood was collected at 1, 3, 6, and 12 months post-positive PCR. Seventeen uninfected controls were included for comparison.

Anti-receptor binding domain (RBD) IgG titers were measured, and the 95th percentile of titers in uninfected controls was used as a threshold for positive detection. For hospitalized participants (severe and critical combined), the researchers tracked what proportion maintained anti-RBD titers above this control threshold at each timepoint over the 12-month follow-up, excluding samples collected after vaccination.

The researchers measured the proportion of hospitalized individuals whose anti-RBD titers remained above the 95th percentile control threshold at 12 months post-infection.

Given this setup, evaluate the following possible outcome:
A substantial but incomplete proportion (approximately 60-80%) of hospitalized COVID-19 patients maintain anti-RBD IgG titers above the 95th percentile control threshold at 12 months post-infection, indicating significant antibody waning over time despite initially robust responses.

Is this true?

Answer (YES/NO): NO